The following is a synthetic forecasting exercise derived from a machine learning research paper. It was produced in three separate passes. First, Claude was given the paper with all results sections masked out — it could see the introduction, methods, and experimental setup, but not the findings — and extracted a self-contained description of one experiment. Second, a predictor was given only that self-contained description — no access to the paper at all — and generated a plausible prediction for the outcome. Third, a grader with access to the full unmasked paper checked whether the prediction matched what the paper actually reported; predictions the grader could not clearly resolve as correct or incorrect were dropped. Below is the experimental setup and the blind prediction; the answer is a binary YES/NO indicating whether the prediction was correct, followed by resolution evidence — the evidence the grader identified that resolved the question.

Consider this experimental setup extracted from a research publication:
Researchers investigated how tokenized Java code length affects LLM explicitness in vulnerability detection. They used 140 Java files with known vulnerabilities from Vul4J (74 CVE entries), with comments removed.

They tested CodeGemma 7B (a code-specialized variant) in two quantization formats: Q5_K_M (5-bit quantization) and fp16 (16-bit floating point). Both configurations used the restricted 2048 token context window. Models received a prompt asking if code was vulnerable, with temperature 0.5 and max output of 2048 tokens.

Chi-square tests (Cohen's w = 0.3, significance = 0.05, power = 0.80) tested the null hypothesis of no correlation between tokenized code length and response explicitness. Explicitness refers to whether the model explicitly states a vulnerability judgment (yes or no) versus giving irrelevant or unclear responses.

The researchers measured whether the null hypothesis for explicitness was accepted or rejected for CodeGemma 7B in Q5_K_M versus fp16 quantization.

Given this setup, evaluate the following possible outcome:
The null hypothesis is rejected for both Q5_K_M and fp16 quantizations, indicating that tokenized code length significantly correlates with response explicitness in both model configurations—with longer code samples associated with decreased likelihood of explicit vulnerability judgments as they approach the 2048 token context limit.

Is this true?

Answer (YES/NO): YES